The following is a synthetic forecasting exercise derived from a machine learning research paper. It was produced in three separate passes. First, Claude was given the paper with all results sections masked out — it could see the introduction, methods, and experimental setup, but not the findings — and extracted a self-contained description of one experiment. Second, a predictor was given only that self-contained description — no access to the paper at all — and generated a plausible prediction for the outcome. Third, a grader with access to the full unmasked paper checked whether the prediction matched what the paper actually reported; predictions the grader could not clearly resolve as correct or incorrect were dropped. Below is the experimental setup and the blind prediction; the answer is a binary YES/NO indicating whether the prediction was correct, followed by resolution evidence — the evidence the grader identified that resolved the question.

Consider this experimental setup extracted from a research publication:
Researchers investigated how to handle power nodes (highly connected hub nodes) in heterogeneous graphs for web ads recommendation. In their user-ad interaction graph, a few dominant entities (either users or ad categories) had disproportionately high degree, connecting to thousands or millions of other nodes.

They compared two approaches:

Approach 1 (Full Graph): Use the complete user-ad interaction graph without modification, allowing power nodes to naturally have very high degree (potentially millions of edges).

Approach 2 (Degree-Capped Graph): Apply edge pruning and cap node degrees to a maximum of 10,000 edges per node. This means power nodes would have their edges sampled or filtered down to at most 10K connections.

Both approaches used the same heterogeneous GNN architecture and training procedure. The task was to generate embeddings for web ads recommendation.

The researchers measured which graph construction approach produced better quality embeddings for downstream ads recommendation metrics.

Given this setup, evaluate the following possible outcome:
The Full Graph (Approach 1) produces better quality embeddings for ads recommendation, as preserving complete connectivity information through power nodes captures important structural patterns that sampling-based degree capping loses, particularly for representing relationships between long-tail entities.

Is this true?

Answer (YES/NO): NO